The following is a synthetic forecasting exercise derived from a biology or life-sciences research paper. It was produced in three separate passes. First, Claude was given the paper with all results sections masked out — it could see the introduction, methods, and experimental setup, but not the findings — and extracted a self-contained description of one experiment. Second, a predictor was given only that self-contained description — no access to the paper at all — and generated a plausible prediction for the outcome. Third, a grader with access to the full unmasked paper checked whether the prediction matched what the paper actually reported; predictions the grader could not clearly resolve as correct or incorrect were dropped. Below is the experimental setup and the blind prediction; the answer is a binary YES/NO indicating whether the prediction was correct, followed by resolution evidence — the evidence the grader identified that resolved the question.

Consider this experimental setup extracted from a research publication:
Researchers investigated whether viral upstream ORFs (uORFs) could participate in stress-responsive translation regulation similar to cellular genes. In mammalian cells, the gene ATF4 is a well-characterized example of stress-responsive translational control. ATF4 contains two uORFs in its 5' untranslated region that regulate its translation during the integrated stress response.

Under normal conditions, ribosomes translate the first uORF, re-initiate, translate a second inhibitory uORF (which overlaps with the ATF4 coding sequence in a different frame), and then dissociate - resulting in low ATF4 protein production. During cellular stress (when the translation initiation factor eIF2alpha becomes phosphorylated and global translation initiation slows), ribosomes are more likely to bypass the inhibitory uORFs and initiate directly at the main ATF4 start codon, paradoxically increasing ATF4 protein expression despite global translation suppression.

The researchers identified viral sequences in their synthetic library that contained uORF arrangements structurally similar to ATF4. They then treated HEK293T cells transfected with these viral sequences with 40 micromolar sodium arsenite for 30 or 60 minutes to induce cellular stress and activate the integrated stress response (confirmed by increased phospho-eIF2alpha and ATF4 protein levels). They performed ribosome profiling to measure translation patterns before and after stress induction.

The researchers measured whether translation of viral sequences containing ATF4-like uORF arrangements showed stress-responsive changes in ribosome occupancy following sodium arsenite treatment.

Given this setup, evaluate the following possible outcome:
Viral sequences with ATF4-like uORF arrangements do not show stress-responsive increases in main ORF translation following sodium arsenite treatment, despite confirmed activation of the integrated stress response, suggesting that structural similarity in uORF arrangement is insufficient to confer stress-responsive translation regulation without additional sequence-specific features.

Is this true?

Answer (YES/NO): NO